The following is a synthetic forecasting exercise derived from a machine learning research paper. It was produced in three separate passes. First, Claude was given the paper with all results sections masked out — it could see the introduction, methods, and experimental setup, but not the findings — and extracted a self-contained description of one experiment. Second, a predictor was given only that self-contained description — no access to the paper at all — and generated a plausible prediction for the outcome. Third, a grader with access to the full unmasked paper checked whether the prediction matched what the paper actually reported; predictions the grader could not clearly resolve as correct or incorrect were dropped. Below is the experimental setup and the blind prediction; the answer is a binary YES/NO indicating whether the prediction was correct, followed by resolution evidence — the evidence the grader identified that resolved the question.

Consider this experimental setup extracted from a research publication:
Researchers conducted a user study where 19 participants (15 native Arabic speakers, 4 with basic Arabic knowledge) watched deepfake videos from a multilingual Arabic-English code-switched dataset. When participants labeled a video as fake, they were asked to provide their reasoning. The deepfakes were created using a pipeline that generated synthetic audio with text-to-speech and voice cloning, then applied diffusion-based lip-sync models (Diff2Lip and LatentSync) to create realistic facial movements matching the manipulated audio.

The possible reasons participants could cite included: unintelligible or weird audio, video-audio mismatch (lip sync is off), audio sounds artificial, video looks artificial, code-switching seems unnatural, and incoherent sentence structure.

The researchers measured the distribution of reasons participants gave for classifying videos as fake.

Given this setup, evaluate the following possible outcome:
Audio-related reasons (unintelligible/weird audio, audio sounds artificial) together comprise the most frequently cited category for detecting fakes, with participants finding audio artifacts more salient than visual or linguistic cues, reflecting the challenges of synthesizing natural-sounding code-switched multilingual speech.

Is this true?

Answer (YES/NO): YES